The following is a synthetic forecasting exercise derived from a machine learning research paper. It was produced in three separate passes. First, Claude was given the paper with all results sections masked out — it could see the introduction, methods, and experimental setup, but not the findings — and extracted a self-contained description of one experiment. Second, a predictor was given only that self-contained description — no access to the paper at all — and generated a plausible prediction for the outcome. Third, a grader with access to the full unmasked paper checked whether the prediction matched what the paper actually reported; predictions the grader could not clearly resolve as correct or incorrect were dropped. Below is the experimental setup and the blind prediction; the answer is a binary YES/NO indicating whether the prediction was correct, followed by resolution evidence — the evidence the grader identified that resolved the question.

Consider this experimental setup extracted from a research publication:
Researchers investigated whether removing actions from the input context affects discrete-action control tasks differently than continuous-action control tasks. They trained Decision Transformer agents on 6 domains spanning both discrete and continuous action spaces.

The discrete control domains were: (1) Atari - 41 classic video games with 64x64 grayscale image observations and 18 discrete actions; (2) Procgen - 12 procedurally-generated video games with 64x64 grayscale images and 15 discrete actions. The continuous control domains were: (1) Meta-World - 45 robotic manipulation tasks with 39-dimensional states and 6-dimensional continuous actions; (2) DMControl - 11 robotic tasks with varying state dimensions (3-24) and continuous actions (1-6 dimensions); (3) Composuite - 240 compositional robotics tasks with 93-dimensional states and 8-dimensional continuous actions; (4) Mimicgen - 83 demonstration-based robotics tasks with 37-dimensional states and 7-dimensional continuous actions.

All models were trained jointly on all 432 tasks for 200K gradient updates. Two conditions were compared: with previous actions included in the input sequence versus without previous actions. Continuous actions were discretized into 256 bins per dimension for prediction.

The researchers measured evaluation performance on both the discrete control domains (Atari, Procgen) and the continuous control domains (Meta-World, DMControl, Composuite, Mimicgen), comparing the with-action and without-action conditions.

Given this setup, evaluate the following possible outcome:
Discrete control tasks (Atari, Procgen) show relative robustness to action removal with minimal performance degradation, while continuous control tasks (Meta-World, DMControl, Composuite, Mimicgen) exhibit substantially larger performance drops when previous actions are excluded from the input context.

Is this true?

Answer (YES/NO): NO